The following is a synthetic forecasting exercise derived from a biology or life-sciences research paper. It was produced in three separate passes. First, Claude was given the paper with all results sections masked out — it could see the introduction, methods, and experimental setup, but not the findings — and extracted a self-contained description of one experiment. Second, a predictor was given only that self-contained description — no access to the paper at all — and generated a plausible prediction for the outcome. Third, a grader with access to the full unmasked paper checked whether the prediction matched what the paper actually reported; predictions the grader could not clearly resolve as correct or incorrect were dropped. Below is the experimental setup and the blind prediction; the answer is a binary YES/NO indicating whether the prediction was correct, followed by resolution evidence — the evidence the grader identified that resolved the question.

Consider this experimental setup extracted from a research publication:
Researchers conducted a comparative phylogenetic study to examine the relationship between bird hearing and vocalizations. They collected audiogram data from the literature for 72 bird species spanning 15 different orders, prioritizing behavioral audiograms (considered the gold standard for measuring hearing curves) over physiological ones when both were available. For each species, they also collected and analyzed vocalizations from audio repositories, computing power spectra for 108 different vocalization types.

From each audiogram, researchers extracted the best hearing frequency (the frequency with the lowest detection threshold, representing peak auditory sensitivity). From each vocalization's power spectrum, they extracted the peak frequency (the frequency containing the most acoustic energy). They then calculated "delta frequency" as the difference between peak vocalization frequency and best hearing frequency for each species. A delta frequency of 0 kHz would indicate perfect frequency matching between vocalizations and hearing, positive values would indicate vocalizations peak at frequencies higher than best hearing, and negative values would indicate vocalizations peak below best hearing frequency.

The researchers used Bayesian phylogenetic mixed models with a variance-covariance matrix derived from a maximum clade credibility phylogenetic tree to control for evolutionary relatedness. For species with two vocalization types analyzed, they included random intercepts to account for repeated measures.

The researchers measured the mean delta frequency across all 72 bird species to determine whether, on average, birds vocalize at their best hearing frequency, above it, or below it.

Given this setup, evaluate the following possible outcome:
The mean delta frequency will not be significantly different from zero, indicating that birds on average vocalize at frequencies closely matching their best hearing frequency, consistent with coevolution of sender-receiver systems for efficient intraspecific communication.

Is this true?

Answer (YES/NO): NO